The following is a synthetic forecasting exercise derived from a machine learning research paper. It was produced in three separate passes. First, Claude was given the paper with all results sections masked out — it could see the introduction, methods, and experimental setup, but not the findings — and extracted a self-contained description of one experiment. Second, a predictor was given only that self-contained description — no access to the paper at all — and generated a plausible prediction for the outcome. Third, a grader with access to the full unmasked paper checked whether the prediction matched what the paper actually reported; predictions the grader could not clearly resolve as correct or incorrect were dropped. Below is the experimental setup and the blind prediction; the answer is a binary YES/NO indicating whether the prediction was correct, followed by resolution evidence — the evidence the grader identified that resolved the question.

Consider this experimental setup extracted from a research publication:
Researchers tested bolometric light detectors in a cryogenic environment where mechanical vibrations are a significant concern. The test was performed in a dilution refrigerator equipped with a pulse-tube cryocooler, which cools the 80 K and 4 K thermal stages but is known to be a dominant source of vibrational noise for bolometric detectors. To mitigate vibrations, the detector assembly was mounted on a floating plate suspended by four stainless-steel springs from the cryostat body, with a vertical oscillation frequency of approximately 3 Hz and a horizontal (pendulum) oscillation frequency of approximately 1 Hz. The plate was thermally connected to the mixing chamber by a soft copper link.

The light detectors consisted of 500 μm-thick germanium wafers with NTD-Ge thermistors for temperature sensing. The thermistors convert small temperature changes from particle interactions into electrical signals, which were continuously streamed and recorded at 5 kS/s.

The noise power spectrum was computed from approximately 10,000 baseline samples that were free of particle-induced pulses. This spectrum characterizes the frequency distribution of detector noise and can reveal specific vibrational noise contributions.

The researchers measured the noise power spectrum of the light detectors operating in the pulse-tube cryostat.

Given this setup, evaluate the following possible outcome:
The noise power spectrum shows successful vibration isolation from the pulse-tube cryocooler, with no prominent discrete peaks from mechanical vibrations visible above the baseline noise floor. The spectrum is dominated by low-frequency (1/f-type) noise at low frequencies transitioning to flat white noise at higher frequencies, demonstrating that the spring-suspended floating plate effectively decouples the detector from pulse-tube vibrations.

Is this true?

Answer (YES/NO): NO